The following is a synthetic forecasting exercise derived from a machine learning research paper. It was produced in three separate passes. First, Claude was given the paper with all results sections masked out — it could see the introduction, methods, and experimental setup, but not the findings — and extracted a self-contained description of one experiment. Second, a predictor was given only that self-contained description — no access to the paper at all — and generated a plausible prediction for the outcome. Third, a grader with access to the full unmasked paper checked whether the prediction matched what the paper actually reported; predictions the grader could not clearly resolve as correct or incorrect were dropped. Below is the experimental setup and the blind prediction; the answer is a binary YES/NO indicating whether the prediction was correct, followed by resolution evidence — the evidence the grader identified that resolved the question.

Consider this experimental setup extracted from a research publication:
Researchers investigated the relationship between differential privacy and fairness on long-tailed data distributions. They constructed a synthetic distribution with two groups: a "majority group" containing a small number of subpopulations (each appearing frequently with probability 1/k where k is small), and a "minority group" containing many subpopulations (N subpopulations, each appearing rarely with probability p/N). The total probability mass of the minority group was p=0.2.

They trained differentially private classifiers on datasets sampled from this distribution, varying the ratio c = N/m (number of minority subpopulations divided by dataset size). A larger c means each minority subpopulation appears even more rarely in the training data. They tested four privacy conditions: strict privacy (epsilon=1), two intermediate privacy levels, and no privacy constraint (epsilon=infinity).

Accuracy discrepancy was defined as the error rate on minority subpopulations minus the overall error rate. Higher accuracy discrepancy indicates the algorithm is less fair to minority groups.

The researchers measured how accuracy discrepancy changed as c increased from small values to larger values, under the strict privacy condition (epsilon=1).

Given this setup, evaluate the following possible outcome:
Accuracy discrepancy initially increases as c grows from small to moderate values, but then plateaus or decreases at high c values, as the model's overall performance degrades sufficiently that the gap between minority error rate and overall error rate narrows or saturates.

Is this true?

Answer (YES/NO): NO